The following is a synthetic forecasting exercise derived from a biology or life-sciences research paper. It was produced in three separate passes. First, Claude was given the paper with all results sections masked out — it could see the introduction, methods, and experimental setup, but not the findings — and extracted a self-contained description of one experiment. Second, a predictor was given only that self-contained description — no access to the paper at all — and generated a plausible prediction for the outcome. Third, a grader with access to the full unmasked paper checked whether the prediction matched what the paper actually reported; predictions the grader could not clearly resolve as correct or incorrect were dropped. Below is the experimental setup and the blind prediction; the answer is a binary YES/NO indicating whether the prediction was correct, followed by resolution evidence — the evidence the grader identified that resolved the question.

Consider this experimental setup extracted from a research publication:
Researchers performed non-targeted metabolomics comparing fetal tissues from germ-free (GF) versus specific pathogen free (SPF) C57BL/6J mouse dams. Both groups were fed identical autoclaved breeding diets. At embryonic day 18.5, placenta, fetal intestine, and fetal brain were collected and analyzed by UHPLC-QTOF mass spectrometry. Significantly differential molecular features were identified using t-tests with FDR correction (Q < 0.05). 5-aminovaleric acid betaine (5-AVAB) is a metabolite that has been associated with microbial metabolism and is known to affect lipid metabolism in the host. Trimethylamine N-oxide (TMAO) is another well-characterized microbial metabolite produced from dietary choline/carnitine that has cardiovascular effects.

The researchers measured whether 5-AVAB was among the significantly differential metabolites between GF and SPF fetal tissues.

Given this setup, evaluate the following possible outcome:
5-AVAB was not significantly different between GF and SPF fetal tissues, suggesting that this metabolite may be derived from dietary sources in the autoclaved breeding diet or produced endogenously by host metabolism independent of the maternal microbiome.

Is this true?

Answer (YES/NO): NO